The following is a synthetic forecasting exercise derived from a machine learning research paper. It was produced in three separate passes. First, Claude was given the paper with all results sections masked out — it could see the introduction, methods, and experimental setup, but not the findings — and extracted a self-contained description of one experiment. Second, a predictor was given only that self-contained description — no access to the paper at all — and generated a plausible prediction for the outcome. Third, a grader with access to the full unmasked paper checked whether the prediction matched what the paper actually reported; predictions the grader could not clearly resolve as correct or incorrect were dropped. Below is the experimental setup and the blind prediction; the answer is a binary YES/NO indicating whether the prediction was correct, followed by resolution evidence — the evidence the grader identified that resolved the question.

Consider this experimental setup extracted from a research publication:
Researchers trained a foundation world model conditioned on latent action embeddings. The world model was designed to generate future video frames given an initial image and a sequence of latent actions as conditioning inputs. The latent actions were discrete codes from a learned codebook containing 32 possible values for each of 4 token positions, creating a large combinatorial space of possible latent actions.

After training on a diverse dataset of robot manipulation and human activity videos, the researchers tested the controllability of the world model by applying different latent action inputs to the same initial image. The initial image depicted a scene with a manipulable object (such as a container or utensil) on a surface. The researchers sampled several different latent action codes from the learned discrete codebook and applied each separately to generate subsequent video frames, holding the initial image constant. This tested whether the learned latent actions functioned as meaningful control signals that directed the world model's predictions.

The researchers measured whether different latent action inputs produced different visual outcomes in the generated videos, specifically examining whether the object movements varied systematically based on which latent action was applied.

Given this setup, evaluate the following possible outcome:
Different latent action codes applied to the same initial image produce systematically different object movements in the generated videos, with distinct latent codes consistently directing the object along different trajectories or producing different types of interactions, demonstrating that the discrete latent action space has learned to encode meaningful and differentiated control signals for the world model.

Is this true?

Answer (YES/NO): YES